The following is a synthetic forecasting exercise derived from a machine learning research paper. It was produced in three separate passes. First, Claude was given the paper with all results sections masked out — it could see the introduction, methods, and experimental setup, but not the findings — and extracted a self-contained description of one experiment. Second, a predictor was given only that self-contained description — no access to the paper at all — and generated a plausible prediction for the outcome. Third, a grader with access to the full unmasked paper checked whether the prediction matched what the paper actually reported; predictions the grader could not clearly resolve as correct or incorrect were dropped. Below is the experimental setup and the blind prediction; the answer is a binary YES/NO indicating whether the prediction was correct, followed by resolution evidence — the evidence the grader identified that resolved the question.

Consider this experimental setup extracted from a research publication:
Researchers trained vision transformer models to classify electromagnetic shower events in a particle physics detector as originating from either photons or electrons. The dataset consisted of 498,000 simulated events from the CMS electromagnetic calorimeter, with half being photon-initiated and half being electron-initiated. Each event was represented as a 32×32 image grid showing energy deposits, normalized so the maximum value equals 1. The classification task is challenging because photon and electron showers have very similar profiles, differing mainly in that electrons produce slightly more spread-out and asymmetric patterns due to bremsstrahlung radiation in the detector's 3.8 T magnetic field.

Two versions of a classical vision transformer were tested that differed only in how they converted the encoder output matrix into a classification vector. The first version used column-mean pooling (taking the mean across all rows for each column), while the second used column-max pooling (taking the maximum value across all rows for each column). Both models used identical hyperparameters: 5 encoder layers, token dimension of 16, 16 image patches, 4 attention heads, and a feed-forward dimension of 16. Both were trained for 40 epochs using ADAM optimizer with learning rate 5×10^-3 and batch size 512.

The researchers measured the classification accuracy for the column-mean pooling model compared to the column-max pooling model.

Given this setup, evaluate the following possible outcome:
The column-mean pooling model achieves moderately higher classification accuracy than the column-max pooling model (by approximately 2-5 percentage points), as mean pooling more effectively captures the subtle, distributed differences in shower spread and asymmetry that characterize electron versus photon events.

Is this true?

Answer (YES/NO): NO